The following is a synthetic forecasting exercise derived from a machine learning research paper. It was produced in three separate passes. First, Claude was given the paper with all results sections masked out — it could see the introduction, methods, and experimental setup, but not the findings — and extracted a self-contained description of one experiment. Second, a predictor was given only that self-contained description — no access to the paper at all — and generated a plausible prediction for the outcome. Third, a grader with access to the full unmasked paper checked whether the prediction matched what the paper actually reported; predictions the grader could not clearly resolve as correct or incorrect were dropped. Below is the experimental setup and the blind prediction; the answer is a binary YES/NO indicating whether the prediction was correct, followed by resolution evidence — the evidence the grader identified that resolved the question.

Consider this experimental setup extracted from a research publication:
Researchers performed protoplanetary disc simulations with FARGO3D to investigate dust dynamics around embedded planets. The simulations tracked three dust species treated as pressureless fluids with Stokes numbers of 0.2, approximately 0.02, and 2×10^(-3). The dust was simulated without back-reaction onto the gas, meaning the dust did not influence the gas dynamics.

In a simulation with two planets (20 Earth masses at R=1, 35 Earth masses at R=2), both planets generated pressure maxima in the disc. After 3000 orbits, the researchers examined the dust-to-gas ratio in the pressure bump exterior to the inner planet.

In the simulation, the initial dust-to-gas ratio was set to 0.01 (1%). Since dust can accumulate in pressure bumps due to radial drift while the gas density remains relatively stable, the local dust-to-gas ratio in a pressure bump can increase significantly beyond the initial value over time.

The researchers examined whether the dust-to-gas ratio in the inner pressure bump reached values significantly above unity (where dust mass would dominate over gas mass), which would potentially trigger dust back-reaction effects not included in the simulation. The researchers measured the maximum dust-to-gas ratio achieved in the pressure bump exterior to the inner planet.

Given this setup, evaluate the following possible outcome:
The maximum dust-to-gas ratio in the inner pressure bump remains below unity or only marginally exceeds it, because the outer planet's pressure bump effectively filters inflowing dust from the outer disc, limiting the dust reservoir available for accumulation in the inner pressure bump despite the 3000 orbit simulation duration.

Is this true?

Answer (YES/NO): NO